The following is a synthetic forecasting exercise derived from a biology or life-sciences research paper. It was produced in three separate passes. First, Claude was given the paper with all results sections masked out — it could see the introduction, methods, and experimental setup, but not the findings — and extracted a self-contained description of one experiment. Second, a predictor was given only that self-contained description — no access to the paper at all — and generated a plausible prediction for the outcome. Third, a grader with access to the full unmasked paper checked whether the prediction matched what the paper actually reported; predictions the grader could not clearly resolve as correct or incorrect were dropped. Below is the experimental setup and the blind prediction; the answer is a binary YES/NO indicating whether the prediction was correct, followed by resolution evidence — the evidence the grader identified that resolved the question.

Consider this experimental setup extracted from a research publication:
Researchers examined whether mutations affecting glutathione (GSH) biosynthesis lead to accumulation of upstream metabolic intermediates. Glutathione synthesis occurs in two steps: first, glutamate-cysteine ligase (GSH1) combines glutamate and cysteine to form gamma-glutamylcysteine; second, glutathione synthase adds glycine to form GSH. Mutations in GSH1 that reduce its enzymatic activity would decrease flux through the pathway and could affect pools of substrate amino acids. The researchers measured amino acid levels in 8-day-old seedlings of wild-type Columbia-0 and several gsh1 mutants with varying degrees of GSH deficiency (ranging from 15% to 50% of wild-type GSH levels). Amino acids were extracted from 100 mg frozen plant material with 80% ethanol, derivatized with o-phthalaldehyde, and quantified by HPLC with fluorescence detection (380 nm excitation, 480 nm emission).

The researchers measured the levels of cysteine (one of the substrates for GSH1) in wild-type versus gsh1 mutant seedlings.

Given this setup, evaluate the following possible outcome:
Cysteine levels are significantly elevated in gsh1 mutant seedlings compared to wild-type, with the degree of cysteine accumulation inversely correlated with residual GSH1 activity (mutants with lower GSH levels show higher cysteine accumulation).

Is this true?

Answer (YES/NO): YES